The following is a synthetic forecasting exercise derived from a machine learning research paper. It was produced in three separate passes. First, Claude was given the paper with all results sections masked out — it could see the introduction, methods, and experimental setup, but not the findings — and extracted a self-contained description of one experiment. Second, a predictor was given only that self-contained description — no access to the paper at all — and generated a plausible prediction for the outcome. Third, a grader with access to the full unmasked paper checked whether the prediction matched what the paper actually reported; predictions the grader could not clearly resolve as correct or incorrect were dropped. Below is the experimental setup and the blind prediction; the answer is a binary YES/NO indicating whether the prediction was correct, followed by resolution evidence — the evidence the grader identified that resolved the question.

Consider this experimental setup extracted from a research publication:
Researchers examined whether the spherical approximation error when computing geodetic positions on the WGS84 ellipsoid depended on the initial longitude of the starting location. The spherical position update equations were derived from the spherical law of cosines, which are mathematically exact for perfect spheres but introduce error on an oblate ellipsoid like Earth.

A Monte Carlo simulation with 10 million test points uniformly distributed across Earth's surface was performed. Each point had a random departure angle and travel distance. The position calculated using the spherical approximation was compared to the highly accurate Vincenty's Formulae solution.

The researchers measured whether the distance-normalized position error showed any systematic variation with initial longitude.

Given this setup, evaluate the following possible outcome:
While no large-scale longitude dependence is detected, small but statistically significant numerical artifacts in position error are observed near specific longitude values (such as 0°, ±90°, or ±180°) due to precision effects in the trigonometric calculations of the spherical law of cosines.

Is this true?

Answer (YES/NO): NO